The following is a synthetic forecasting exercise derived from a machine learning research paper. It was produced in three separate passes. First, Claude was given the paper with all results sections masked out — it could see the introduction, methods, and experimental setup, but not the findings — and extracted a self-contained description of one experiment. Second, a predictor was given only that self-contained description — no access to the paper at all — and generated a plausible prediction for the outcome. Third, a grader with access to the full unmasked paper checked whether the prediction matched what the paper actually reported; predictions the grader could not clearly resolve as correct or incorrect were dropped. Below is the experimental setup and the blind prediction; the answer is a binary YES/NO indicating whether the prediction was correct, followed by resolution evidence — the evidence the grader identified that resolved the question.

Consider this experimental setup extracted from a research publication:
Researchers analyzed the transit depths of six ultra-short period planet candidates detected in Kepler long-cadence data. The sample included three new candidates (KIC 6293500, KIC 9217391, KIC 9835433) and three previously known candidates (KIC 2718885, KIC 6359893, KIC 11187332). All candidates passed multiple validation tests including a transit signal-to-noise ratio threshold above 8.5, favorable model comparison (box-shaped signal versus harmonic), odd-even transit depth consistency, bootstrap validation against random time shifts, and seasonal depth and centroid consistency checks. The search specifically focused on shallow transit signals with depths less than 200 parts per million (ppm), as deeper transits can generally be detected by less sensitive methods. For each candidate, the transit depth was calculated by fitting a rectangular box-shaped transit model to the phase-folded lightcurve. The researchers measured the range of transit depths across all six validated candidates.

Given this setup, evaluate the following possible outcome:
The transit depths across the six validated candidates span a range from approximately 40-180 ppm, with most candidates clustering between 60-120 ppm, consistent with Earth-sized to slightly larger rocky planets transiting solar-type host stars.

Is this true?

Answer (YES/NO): NO